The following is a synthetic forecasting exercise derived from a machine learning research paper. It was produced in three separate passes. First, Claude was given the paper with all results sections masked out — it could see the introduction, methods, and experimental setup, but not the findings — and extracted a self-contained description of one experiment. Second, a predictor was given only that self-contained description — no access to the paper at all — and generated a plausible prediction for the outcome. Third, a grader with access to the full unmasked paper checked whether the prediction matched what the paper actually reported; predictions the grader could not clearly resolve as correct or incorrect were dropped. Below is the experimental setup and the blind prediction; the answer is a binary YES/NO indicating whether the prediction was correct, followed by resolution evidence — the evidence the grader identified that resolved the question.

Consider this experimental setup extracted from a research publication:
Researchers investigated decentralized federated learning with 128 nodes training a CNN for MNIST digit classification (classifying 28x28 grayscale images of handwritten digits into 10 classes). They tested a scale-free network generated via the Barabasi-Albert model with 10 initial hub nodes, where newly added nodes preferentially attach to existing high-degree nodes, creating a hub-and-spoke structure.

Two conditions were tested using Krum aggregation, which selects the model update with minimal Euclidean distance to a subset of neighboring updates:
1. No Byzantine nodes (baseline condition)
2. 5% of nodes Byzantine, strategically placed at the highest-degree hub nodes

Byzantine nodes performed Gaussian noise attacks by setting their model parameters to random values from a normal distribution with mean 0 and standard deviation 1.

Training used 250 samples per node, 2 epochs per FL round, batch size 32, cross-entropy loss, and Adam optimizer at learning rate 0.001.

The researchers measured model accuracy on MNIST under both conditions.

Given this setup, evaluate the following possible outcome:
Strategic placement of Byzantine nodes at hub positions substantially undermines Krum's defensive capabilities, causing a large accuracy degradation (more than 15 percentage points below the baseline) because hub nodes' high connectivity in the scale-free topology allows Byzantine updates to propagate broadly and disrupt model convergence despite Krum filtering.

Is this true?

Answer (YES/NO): NO